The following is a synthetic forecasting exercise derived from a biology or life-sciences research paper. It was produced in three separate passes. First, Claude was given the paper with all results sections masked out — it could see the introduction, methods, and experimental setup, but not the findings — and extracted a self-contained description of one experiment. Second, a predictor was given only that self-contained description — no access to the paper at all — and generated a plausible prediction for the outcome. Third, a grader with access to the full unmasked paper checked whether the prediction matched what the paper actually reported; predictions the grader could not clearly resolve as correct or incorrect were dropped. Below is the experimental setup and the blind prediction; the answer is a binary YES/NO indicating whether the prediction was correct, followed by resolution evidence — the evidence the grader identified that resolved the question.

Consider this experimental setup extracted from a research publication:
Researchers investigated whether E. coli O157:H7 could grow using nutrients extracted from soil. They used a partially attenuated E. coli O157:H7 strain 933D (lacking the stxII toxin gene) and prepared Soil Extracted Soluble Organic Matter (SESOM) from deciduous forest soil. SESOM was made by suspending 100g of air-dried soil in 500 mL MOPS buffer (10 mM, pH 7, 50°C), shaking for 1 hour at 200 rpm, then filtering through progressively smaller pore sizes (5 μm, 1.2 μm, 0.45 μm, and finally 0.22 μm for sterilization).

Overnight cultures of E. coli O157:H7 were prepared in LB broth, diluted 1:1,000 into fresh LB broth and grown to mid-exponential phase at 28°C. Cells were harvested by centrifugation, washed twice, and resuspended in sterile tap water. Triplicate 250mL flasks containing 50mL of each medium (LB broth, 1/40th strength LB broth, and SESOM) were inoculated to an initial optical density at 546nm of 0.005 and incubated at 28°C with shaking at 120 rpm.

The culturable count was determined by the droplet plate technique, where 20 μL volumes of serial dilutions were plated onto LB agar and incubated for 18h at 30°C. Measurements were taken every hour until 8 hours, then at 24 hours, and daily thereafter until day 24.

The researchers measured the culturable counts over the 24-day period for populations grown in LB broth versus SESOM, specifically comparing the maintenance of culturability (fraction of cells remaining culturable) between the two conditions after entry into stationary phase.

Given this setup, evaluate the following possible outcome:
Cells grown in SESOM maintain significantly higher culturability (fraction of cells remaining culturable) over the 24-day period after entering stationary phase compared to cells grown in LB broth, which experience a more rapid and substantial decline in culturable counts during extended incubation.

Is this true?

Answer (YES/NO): YES